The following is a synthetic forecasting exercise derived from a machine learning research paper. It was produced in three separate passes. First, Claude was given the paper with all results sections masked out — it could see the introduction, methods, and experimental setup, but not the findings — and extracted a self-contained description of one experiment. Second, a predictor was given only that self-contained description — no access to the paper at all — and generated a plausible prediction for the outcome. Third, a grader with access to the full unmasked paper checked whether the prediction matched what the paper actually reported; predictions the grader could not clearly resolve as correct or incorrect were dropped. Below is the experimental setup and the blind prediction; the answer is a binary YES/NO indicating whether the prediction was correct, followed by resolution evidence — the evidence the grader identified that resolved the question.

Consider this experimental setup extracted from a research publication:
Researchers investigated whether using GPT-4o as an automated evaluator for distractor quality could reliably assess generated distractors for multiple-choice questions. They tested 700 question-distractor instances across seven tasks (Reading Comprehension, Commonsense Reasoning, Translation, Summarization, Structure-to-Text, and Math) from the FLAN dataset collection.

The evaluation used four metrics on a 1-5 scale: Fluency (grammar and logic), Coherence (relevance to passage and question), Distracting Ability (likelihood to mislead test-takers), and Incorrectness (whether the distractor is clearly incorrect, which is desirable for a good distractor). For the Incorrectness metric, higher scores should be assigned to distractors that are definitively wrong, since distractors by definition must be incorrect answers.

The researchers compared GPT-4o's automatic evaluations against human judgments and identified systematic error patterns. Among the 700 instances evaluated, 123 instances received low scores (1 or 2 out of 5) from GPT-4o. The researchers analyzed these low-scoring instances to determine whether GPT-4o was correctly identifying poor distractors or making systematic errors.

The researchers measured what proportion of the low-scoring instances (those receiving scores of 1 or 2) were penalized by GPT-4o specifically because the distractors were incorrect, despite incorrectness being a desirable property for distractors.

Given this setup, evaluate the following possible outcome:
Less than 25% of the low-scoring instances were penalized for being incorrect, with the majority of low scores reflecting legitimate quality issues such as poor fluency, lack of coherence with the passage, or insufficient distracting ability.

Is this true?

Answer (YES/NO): NO